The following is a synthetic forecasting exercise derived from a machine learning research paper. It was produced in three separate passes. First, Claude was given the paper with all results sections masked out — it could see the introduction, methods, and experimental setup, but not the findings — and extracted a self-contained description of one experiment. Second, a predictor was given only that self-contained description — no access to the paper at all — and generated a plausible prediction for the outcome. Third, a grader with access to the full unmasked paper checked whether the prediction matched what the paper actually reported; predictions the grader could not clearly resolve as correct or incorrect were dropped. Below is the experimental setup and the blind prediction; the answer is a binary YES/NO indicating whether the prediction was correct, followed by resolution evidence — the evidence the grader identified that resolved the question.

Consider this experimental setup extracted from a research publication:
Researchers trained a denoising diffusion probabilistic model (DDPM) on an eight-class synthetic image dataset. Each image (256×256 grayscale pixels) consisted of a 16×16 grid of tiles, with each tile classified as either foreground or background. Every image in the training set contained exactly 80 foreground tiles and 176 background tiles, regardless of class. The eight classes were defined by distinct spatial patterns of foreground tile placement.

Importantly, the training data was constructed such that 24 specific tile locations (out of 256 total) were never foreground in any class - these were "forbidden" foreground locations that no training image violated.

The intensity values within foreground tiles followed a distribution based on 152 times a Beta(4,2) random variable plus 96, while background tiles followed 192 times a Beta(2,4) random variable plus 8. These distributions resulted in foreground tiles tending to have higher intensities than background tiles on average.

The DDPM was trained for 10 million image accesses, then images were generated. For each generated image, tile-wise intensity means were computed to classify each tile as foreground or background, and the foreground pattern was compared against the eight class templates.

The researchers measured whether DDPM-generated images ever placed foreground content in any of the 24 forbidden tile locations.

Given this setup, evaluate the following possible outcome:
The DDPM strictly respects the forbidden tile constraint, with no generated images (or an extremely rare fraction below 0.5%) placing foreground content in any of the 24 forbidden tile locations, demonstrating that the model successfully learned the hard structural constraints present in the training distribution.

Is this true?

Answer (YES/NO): NO